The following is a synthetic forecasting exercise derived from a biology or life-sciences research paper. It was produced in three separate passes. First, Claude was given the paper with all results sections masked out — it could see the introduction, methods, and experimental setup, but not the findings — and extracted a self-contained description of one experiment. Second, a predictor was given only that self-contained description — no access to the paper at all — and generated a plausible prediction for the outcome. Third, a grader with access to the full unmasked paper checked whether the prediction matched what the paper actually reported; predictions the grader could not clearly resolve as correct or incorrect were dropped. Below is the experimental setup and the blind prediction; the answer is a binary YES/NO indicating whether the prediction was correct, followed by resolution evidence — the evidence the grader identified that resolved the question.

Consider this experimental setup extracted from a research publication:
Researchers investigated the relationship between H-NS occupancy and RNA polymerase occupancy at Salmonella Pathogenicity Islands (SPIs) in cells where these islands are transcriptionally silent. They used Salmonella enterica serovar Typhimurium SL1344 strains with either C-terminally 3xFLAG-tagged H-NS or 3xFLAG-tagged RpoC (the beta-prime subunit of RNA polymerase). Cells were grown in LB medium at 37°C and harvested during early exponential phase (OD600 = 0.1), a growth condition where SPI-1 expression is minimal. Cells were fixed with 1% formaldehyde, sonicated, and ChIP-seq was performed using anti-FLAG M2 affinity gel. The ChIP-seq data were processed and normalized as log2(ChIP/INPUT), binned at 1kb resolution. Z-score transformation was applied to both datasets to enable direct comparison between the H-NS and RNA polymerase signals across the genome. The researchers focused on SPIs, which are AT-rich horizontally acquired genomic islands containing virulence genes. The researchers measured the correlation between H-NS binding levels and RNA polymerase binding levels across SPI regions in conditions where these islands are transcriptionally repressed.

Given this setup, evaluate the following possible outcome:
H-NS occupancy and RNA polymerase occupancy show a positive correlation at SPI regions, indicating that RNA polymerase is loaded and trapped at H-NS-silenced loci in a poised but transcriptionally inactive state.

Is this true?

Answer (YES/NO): NO